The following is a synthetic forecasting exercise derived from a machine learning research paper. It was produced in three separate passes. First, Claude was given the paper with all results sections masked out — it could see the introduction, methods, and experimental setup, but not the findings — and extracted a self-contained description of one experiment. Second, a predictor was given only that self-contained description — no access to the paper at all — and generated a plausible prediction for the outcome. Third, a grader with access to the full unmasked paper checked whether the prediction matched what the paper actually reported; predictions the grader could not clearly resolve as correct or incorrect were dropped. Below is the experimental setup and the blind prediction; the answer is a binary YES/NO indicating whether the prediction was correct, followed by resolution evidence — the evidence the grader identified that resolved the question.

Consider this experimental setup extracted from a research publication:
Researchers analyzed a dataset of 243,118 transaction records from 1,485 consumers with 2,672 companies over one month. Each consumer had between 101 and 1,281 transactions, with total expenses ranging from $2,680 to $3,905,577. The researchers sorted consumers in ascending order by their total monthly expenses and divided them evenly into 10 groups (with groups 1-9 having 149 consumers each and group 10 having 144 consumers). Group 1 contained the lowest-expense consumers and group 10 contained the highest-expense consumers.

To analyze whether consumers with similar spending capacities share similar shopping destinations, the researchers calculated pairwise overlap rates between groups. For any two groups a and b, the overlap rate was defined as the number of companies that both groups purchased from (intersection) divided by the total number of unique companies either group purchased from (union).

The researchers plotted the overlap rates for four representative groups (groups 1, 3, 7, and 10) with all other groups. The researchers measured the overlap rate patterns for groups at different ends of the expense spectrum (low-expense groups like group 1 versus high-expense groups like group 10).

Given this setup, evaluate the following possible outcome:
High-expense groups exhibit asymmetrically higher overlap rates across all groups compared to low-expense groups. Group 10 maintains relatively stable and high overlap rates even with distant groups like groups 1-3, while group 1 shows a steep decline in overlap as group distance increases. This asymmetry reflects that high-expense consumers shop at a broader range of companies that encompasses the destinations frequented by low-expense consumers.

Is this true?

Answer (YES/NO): NO